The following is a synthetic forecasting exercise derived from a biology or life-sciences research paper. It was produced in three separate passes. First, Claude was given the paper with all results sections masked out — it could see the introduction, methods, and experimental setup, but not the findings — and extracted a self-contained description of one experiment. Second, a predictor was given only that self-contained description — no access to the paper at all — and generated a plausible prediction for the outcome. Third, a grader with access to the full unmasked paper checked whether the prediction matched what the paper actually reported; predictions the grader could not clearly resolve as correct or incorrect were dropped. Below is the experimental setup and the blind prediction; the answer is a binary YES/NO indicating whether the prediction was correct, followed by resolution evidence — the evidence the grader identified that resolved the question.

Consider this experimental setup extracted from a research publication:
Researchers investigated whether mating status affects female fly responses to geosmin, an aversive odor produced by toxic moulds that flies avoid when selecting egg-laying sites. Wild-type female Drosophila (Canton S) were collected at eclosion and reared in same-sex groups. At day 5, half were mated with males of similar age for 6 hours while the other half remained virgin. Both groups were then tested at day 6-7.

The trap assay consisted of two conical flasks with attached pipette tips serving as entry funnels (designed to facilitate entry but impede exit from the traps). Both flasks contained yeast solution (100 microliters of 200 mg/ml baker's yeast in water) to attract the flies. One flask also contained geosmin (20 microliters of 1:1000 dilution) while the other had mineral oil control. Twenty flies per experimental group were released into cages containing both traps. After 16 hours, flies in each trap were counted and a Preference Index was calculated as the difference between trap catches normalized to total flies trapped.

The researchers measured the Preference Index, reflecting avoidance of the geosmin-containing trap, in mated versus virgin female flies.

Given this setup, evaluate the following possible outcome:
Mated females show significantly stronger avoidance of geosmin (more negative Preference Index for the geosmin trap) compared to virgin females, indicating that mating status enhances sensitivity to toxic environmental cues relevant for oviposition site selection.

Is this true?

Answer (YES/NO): NO